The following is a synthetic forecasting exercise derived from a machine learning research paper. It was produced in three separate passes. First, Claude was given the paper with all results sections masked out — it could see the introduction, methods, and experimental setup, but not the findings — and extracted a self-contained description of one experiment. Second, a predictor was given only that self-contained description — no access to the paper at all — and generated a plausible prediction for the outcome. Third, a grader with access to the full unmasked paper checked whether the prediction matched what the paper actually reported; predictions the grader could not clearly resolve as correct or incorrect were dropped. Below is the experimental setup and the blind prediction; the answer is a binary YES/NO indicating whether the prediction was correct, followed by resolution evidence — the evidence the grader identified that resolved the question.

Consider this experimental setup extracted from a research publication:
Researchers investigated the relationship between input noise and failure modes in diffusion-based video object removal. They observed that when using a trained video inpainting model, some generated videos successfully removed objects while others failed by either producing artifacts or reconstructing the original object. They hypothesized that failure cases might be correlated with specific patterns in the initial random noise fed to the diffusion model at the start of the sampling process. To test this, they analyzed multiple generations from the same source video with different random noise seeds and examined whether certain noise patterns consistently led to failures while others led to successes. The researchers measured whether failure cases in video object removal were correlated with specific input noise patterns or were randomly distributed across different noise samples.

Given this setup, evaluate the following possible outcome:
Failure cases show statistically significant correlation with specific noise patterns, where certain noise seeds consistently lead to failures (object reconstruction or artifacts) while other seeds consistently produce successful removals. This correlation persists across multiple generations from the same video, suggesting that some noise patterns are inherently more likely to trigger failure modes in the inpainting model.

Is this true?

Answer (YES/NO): YES